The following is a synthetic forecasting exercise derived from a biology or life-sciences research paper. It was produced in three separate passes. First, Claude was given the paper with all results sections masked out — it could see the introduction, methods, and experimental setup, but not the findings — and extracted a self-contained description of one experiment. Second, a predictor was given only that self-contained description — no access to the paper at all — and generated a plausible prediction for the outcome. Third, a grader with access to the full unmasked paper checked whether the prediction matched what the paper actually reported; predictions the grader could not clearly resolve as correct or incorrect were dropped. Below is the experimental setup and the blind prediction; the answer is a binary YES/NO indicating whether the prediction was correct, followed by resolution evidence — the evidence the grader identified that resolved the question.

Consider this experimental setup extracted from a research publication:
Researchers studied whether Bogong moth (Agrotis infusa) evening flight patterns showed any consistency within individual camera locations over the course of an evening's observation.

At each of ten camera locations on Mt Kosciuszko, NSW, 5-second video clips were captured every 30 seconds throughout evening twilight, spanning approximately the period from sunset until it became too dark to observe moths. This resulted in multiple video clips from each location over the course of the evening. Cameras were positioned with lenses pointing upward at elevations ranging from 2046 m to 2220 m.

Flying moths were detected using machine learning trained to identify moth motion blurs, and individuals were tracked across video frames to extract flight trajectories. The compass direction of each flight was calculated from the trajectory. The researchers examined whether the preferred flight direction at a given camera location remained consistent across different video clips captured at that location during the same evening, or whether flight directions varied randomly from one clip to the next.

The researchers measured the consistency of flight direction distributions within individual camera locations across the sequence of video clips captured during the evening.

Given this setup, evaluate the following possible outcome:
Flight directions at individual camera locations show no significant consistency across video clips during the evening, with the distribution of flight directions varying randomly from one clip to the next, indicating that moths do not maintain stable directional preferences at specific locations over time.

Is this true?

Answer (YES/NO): NO